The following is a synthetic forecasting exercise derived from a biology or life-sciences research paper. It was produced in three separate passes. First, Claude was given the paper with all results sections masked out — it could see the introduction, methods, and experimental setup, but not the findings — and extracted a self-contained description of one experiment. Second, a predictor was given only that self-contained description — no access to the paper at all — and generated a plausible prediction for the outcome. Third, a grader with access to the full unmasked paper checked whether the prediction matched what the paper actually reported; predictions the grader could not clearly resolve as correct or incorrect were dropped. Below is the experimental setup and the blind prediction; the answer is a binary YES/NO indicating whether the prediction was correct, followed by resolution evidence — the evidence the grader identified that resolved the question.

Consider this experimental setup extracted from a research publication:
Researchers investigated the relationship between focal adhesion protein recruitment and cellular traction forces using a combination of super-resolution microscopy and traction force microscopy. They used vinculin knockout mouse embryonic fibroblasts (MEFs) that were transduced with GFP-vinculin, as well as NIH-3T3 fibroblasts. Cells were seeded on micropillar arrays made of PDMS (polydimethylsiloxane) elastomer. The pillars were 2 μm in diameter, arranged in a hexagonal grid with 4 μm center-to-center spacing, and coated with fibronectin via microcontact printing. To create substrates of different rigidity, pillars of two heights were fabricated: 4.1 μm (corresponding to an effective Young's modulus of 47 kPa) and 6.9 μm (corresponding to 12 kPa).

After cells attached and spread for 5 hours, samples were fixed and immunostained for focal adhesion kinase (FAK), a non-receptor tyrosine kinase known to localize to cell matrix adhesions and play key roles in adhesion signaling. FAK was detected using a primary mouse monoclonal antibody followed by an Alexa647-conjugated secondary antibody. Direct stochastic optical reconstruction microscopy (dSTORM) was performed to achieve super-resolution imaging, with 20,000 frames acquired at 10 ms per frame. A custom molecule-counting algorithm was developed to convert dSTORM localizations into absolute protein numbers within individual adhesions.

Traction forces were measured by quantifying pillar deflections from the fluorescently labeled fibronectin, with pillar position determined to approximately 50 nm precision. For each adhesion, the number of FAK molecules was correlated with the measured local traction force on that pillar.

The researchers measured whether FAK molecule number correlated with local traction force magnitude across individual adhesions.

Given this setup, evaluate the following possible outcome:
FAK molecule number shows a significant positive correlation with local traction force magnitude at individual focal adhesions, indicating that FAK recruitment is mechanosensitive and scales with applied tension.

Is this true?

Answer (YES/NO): NO